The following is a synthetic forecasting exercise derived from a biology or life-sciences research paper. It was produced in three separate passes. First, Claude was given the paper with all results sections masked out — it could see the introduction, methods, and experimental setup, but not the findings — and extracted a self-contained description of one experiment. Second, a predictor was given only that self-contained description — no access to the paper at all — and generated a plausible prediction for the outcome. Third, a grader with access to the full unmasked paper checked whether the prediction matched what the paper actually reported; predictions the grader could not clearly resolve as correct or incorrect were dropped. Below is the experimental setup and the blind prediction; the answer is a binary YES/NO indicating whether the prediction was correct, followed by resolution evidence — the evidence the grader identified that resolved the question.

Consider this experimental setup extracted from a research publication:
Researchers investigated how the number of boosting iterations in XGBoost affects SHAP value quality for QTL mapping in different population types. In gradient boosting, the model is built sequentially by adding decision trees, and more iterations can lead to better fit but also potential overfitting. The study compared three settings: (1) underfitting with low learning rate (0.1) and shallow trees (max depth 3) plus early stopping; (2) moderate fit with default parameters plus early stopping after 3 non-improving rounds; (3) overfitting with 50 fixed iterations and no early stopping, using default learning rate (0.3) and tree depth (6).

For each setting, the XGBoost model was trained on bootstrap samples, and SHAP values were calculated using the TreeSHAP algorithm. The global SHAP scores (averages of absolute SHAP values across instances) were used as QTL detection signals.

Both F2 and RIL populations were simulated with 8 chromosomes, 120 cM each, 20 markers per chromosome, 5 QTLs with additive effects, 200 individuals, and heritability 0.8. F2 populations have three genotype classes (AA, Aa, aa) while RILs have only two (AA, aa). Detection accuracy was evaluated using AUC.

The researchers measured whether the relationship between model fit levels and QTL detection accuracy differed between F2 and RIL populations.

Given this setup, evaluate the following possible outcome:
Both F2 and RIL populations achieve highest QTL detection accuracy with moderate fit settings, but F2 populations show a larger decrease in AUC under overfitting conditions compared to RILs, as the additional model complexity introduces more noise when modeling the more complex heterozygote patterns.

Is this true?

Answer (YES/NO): NO